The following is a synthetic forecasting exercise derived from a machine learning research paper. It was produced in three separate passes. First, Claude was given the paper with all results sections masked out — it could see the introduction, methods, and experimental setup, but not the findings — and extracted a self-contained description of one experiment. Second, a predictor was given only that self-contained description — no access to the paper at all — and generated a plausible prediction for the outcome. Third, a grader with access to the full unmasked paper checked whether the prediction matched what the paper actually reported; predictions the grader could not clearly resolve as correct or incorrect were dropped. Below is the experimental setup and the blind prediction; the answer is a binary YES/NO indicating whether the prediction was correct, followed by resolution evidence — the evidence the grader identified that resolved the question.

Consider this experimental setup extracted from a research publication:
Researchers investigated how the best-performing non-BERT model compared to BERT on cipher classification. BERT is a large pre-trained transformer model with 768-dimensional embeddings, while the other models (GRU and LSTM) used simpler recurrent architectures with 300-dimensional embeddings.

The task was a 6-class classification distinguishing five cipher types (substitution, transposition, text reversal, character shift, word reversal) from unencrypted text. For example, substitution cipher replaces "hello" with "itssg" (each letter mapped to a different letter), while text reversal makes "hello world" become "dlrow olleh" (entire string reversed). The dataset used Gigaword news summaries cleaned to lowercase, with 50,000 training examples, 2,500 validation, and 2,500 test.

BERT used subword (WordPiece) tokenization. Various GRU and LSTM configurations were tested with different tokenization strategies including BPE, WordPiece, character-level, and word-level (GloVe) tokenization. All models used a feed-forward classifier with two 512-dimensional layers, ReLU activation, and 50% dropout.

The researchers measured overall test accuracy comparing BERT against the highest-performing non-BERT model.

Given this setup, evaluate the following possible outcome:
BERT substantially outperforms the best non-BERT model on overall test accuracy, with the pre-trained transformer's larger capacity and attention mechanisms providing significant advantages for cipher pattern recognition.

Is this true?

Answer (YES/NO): NO